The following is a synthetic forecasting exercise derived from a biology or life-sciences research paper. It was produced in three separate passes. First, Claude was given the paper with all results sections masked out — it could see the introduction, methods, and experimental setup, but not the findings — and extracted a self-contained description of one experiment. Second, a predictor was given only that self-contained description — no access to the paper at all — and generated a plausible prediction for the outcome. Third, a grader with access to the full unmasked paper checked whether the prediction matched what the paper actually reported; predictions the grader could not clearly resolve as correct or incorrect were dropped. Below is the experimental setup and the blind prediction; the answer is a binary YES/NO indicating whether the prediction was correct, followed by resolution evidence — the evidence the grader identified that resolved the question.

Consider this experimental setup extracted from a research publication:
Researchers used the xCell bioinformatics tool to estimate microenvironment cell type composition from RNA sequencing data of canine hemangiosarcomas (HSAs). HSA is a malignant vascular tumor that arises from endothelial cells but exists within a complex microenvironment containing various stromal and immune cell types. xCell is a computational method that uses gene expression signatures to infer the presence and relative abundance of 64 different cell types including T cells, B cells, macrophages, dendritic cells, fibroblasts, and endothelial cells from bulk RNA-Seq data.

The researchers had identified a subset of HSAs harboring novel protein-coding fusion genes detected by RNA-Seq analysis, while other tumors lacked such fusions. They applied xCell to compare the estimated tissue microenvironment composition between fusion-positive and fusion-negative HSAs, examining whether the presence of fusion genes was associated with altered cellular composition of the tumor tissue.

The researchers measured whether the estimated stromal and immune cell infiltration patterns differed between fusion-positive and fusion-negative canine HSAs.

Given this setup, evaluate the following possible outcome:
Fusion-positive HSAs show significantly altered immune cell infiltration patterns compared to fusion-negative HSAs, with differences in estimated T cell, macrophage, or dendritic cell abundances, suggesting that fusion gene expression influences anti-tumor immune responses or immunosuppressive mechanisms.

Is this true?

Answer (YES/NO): NO